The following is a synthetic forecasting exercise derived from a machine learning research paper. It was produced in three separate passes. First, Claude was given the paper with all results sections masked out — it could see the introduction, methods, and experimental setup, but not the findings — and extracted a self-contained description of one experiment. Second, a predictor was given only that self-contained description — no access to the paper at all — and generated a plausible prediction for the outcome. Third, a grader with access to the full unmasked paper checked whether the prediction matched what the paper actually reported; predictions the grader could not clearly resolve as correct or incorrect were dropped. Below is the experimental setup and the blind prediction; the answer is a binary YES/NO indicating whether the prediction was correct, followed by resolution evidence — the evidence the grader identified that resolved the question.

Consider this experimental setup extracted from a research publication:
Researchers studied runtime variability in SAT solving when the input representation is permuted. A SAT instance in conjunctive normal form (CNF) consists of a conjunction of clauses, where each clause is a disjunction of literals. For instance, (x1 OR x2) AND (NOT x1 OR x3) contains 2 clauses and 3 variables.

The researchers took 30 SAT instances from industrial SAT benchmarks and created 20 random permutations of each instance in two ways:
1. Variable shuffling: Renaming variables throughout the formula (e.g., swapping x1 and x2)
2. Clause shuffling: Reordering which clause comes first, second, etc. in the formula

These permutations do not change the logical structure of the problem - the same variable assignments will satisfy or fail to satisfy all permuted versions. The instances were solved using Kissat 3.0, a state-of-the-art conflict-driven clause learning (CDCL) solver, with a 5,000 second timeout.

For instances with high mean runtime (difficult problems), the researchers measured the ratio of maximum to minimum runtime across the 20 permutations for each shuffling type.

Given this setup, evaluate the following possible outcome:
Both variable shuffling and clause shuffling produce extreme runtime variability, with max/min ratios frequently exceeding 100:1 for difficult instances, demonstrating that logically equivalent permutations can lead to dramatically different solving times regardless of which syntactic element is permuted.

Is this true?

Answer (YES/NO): NO